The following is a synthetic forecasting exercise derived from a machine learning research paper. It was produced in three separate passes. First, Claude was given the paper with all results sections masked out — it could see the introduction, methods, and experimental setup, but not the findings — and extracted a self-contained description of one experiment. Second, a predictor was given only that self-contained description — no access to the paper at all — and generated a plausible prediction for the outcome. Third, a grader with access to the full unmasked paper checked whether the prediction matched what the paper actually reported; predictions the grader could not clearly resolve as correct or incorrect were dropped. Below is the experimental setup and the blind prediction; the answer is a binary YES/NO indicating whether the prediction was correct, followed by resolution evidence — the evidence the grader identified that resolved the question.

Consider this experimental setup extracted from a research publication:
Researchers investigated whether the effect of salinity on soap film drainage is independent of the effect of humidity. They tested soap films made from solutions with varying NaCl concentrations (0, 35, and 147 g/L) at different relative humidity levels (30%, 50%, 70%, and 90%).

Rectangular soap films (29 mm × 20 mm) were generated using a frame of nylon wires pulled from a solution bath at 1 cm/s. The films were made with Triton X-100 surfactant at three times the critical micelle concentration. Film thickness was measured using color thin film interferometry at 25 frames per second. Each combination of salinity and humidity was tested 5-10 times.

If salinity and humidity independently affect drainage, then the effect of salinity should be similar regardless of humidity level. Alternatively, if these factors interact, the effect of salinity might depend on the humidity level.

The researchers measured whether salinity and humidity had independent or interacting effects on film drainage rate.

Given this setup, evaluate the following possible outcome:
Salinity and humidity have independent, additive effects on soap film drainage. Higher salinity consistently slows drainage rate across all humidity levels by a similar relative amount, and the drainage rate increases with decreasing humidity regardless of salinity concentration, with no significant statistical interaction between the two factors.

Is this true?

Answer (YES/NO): NO